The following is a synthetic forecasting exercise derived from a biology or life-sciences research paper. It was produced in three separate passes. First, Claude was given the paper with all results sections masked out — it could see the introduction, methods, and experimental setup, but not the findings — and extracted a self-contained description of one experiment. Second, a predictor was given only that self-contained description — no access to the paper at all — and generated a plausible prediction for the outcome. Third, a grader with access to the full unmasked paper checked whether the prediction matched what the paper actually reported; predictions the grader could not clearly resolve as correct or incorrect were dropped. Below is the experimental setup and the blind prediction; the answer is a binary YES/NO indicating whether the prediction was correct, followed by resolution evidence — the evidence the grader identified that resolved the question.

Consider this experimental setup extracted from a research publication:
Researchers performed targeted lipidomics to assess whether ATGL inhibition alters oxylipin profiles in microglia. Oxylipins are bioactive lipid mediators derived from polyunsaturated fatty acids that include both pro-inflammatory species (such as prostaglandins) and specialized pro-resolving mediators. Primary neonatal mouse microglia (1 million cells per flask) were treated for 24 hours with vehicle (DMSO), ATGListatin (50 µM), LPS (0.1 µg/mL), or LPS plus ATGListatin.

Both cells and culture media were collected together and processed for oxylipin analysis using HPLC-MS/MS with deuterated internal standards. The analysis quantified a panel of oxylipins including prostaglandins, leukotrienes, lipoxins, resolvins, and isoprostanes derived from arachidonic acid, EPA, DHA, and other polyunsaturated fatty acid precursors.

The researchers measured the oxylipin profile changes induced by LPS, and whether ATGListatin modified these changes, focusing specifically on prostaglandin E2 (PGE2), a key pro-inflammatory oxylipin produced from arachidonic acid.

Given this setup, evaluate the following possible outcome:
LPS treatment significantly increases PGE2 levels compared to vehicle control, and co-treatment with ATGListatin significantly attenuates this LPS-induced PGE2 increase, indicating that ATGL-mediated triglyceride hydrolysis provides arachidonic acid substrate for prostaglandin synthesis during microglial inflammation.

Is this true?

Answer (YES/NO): YES